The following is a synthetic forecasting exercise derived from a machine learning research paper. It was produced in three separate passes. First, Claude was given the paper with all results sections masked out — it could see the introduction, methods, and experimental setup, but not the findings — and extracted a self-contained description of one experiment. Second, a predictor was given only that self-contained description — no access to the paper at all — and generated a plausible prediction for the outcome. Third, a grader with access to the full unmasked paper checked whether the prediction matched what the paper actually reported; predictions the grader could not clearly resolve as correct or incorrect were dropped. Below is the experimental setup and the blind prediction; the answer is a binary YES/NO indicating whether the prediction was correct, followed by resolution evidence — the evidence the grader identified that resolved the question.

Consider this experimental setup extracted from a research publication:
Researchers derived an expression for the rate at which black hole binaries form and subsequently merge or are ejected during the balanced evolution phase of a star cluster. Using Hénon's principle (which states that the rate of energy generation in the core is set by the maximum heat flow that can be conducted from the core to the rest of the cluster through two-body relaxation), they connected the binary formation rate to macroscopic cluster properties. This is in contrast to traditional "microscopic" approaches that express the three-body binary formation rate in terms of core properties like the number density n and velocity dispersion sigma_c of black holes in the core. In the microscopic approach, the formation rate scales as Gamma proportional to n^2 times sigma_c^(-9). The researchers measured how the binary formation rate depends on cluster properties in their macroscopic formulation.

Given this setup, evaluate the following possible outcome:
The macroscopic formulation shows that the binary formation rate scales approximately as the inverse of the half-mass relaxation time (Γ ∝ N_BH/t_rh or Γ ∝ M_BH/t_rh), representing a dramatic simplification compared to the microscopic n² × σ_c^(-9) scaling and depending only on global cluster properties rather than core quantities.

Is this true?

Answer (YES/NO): NO